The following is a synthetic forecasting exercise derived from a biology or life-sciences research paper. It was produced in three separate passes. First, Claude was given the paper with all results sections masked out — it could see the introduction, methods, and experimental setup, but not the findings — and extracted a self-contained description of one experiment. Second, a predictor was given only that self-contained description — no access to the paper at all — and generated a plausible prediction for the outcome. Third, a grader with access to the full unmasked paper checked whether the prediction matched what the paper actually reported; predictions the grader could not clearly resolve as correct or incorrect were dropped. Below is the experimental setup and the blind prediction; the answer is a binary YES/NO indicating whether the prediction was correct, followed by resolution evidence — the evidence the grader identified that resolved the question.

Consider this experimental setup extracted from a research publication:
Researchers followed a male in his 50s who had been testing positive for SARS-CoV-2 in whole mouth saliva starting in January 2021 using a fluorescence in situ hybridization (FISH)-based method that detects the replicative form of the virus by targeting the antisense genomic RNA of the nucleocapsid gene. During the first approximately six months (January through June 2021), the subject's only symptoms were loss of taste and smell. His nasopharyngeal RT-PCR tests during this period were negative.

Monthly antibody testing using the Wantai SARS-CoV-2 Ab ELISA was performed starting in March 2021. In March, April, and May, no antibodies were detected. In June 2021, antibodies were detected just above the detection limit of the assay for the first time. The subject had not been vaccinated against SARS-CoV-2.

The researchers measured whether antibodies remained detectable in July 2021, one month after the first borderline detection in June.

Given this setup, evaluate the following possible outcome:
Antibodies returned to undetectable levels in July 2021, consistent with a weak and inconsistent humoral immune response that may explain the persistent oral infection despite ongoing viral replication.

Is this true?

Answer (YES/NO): YES